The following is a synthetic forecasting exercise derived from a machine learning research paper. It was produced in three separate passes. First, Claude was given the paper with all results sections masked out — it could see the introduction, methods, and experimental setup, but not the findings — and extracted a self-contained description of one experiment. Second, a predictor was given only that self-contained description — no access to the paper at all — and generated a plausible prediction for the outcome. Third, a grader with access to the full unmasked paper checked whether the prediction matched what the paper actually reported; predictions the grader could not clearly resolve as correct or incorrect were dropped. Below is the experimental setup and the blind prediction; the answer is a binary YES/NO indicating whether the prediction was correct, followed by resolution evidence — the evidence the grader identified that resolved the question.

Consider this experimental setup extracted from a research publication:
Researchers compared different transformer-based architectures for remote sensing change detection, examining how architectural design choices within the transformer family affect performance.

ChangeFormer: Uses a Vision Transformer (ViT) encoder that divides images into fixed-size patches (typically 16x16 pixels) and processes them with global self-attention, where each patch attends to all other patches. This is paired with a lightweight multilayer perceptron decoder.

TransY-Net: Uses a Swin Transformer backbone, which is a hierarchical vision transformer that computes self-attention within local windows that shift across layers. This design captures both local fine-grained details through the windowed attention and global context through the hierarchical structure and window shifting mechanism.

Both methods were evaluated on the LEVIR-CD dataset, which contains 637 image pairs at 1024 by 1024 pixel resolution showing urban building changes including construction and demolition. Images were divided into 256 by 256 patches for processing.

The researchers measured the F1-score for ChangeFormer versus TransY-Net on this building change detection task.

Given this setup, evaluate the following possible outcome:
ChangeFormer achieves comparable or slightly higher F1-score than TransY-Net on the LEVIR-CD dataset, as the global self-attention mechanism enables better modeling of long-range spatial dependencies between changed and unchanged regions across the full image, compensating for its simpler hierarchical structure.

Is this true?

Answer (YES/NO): NO